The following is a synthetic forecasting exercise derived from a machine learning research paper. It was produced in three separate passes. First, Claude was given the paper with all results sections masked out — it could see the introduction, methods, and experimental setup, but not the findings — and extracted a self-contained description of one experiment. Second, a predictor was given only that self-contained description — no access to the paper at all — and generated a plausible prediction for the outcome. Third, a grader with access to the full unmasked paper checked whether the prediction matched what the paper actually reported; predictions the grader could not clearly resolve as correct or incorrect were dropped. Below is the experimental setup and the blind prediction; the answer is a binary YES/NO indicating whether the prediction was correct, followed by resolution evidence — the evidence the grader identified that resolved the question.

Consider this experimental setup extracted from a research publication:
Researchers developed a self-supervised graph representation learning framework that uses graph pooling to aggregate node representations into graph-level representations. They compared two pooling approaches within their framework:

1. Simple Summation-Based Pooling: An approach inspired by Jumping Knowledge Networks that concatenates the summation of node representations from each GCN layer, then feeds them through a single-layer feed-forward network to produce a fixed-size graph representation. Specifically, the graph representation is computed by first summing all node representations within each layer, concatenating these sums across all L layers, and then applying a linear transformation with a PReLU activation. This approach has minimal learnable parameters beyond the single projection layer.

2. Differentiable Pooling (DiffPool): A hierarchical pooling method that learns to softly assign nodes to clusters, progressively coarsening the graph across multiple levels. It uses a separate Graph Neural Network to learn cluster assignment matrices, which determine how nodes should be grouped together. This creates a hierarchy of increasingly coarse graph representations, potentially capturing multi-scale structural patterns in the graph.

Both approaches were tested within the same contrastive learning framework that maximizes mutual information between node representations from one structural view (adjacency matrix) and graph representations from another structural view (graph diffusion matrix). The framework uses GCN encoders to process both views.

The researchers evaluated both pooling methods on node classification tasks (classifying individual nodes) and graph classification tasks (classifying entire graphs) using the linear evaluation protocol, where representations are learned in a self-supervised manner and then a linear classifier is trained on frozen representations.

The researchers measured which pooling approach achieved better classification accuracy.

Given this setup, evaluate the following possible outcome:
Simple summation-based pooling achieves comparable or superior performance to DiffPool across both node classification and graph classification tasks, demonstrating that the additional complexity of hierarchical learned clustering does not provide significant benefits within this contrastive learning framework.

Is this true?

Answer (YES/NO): YES